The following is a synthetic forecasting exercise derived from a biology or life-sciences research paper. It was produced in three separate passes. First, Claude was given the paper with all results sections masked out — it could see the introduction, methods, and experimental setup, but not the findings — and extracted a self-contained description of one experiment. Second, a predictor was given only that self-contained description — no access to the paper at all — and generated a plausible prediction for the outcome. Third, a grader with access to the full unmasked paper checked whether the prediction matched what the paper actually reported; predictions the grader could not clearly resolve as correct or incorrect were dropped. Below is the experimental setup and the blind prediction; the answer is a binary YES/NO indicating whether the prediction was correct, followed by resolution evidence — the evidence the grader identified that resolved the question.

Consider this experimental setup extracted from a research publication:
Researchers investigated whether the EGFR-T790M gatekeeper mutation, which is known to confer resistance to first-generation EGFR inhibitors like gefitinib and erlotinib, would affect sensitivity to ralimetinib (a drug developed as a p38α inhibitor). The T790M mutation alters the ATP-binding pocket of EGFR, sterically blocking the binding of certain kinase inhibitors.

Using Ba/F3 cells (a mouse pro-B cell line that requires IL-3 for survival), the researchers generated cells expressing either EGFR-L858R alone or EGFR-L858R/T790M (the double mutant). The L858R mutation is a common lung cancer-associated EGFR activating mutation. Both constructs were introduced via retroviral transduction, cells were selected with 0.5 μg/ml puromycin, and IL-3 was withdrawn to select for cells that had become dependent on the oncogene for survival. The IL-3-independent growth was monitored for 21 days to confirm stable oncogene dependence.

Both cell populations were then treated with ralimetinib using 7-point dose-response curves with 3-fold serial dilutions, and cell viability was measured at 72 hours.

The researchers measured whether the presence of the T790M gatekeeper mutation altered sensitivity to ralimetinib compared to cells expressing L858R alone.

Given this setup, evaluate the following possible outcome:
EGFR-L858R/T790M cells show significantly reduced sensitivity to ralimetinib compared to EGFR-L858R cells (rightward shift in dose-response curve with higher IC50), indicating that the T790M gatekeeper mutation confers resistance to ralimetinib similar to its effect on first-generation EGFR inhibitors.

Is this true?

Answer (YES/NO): YES